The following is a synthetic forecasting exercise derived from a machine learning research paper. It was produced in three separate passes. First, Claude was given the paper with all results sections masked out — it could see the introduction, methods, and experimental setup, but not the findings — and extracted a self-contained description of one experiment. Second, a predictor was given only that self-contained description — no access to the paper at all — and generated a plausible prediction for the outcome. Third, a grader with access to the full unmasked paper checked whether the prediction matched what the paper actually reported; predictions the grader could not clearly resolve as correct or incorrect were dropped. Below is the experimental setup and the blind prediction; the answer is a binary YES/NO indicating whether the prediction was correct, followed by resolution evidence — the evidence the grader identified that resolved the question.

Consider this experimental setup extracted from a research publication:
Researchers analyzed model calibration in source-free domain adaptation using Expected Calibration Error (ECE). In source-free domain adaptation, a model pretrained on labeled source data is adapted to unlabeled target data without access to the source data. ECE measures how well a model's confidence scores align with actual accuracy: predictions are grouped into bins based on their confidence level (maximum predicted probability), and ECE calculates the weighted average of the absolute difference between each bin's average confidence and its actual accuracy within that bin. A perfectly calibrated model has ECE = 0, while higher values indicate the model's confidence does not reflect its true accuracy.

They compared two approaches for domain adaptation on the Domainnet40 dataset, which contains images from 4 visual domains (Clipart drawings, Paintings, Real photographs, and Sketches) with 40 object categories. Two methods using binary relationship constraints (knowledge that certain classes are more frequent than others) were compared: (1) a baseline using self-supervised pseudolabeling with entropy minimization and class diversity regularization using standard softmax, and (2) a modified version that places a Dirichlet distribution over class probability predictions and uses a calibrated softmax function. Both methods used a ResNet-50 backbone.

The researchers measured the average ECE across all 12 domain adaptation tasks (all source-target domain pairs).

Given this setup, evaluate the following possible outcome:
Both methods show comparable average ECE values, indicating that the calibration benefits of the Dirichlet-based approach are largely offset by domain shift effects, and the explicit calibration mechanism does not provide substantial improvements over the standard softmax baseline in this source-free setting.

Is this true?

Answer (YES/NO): NO